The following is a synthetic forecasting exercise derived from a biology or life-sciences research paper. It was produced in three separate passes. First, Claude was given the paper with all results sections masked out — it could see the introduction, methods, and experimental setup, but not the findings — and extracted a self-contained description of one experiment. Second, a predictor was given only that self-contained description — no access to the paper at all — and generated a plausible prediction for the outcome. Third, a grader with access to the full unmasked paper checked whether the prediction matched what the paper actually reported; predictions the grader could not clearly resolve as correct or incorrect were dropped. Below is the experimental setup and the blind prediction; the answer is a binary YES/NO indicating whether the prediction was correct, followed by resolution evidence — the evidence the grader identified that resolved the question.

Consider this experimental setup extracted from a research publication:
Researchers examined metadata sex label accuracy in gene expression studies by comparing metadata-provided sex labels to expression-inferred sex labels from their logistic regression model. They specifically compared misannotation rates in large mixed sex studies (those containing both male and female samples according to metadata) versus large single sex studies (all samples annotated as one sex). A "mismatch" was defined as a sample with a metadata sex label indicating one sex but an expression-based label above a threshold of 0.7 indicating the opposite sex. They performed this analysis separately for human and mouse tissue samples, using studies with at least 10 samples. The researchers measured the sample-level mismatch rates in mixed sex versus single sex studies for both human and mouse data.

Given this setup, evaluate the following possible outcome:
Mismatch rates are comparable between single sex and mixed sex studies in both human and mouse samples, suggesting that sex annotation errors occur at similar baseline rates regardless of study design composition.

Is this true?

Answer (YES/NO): NO